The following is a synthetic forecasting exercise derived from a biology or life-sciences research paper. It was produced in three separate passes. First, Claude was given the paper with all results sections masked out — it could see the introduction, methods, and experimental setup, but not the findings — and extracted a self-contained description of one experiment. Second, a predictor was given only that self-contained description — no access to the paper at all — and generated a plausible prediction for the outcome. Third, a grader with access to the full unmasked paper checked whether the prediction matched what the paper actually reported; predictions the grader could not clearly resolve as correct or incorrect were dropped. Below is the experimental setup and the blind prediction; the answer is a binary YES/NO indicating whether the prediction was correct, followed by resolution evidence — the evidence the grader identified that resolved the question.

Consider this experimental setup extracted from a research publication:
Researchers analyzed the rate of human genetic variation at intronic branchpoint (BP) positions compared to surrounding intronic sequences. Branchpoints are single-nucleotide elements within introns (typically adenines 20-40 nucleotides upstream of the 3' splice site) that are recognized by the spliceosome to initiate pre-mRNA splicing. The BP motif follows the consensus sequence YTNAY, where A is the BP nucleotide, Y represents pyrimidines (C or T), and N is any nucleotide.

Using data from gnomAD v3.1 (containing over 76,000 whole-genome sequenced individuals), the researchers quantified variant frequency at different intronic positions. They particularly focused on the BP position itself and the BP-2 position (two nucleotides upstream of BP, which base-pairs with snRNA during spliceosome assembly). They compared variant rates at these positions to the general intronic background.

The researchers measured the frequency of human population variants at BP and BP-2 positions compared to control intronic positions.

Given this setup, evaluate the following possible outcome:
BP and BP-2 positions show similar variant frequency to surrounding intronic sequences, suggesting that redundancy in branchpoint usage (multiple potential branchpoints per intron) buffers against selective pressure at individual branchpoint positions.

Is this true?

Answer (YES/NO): NO